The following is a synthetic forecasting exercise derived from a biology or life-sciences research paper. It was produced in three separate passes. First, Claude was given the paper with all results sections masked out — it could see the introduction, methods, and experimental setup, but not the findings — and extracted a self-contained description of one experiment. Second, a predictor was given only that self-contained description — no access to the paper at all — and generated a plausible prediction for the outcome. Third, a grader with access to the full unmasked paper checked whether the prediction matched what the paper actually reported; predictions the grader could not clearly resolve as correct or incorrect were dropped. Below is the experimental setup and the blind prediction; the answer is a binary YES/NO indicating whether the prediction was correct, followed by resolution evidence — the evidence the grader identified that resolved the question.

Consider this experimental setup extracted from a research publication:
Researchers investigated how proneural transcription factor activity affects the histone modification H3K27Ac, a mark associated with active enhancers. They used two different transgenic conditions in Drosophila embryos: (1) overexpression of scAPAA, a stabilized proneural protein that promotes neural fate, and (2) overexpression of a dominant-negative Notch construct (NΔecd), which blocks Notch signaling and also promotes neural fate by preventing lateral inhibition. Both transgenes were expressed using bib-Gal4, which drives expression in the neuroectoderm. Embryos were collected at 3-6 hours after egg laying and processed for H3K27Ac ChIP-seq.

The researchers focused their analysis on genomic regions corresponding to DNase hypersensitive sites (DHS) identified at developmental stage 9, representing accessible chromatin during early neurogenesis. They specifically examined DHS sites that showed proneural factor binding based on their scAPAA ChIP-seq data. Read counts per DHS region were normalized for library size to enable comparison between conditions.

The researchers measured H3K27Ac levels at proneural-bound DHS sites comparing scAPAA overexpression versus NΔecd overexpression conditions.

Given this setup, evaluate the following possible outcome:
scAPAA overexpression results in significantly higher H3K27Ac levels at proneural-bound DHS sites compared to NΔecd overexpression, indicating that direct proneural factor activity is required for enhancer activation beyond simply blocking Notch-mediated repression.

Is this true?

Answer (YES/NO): YES